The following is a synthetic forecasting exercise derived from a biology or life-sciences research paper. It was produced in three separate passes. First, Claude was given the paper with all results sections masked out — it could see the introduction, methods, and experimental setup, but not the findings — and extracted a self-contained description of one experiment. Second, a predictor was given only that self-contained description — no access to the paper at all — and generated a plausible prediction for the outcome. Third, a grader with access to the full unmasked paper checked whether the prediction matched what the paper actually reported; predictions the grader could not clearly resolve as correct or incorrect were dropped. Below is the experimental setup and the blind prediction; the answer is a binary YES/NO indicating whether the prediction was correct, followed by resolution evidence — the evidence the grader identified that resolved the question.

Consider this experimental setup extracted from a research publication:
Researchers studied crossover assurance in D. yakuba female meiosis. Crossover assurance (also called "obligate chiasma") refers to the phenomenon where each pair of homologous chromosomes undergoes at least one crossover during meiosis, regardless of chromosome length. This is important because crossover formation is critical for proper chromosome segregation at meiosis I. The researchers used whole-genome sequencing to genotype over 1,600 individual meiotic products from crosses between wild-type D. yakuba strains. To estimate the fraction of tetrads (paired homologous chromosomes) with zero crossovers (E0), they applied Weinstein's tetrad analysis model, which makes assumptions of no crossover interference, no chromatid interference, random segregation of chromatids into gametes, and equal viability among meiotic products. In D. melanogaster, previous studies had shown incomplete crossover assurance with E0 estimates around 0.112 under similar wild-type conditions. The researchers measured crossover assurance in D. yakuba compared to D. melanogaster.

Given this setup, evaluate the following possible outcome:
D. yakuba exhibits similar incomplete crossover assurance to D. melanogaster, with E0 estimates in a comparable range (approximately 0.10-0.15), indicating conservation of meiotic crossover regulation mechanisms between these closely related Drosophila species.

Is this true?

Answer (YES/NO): NO